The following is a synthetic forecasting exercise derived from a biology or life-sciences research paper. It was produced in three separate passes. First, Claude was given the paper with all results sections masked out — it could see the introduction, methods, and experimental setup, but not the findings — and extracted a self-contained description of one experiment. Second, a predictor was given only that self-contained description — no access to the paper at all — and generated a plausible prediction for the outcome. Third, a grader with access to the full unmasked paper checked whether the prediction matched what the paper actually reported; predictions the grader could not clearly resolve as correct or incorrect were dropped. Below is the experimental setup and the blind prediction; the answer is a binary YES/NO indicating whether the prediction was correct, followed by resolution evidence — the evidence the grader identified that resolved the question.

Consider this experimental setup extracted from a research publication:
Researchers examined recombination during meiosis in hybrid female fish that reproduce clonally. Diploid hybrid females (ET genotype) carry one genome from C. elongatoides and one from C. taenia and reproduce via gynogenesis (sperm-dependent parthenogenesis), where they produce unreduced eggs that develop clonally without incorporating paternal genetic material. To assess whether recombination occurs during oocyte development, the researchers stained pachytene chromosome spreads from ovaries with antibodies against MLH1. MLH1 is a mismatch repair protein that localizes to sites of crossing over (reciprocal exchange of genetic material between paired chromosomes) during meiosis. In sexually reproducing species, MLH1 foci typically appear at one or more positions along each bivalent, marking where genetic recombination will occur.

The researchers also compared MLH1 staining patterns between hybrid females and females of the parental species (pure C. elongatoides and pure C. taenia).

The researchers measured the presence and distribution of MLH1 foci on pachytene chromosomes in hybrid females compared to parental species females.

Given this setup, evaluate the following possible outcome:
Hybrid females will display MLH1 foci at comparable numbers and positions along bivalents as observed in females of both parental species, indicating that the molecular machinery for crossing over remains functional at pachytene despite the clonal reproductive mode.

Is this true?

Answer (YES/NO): NO